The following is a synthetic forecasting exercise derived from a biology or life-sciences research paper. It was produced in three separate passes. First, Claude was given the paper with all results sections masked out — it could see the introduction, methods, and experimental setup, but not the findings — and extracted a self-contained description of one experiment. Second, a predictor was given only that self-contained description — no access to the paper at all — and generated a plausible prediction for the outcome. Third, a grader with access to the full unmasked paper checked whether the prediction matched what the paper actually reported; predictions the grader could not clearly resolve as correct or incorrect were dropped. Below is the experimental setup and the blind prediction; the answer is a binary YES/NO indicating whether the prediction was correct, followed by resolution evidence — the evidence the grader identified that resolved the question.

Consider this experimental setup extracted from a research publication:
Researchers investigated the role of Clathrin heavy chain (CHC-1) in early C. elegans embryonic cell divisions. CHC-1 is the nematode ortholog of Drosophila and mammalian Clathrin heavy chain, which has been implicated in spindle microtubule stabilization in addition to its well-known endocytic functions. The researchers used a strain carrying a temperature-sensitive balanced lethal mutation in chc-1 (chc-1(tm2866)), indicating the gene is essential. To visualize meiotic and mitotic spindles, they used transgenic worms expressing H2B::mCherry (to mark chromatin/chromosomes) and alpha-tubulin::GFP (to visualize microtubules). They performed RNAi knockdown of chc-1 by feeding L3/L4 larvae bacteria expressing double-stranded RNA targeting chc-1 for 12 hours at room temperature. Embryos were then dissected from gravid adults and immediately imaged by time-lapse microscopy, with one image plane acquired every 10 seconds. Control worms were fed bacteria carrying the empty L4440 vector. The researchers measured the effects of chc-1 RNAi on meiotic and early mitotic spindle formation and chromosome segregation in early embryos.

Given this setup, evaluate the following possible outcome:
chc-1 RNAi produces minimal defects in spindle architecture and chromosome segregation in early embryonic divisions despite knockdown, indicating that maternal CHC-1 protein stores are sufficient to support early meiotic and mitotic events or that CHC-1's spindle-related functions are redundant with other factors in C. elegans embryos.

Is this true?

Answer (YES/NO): NO